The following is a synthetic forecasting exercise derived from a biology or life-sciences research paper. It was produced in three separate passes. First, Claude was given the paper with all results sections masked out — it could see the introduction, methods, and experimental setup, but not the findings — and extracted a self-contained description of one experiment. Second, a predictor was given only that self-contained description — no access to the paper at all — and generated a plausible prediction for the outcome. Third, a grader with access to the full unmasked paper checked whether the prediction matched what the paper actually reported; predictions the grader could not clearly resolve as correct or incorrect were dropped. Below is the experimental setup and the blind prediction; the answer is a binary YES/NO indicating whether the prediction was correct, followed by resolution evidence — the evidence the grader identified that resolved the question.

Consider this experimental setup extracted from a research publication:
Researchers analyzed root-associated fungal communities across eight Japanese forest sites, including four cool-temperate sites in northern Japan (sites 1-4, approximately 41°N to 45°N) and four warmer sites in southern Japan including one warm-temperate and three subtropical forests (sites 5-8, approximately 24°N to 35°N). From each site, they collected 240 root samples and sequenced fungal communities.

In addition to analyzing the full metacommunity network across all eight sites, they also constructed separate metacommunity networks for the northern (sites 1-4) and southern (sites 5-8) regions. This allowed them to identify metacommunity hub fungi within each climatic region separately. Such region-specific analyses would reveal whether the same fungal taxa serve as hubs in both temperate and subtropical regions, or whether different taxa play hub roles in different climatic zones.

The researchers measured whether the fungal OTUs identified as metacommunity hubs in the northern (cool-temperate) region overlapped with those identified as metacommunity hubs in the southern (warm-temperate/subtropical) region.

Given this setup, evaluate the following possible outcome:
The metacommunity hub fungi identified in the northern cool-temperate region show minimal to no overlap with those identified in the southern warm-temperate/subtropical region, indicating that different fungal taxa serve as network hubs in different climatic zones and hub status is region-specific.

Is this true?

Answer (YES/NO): YES